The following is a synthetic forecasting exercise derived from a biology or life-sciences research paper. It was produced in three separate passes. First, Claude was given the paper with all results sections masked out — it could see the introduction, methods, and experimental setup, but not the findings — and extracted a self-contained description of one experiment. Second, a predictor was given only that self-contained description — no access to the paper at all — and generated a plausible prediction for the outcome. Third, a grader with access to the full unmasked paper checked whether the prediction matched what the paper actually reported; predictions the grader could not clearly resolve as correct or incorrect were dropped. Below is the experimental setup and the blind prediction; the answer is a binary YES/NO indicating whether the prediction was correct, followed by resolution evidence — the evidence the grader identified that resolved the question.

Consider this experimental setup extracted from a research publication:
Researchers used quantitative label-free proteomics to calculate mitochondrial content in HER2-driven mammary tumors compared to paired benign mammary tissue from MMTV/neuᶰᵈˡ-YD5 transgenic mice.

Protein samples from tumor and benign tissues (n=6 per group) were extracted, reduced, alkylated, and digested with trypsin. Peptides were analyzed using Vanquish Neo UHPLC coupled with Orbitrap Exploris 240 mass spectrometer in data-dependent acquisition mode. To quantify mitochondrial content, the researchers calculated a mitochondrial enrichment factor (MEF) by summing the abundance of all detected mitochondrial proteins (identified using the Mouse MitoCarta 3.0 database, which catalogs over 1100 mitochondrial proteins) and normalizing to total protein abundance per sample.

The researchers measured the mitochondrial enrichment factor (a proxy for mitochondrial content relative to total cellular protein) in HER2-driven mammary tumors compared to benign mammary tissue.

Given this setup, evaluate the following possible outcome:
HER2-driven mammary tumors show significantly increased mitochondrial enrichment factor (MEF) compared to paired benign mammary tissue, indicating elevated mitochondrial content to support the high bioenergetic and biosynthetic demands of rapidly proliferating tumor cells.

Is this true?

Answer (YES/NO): NO